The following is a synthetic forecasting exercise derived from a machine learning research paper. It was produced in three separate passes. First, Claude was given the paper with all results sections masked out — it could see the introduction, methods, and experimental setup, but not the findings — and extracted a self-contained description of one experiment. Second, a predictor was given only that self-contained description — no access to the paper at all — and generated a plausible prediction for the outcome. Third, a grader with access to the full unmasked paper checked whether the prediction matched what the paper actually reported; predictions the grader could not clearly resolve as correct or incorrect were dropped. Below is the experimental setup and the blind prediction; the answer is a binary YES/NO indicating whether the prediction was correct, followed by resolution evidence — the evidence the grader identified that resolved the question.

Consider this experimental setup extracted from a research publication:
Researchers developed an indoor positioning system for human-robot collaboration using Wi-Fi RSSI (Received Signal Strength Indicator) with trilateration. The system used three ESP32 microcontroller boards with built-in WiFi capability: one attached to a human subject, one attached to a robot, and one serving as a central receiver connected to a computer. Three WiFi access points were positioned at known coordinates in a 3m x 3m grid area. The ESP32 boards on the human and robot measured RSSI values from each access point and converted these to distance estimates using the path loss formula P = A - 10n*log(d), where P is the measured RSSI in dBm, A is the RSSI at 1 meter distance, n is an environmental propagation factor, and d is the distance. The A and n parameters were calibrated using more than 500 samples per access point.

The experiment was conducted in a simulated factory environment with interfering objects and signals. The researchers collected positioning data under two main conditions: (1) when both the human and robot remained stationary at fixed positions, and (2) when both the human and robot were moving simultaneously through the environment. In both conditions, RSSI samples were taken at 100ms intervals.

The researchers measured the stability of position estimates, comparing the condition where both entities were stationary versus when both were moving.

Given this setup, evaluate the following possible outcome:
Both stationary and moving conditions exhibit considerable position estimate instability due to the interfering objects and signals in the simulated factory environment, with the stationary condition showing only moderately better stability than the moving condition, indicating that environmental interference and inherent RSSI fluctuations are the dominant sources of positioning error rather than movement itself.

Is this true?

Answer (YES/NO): NO